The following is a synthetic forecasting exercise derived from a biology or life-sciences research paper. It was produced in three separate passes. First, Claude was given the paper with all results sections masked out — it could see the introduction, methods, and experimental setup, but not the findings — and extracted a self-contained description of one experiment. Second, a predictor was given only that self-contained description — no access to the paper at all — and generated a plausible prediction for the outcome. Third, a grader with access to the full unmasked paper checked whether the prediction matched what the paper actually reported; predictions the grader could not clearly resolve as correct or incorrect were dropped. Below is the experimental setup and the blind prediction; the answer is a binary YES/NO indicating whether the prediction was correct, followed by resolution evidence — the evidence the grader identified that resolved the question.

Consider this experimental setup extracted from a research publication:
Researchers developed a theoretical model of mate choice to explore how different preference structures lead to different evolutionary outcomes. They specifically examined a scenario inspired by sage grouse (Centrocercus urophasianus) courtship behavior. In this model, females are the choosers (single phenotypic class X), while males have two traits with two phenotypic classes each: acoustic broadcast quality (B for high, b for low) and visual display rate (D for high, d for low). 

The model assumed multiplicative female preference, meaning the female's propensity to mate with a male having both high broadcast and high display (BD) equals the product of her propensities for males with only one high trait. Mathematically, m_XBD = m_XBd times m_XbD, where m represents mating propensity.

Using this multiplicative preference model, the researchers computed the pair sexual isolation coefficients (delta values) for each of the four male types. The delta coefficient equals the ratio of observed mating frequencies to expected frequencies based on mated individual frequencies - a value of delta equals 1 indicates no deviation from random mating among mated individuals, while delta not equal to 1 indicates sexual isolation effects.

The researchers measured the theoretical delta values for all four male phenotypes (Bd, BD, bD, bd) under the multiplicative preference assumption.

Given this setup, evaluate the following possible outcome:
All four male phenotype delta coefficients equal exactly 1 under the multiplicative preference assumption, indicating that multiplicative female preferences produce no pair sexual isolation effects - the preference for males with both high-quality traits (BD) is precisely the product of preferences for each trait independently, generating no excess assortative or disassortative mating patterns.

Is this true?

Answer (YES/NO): YES